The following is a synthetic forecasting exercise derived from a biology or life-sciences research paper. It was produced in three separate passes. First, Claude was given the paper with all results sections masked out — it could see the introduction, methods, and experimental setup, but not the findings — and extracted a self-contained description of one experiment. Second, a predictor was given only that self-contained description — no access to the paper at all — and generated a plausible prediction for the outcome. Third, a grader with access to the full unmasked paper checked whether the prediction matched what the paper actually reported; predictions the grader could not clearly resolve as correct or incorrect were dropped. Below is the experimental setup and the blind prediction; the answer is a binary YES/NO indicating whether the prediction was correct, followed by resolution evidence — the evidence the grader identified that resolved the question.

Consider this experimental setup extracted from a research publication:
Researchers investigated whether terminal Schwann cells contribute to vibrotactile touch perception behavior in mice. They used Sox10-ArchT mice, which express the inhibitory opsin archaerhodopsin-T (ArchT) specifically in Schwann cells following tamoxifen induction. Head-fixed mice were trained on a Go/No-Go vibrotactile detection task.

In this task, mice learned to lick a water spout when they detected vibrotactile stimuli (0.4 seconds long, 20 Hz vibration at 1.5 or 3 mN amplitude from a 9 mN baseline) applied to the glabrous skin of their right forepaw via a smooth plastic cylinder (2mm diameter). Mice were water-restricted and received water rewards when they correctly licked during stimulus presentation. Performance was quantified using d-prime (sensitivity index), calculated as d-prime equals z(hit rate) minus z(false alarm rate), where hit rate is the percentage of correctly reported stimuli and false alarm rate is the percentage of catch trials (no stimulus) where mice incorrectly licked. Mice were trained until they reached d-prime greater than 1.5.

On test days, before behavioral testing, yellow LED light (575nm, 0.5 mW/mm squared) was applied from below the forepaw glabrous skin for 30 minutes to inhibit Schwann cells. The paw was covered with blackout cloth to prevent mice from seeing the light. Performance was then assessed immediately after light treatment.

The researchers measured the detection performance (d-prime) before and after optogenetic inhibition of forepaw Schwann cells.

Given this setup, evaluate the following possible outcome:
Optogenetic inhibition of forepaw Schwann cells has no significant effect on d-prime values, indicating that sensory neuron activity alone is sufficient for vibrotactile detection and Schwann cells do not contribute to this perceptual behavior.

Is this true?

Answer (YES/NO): NO